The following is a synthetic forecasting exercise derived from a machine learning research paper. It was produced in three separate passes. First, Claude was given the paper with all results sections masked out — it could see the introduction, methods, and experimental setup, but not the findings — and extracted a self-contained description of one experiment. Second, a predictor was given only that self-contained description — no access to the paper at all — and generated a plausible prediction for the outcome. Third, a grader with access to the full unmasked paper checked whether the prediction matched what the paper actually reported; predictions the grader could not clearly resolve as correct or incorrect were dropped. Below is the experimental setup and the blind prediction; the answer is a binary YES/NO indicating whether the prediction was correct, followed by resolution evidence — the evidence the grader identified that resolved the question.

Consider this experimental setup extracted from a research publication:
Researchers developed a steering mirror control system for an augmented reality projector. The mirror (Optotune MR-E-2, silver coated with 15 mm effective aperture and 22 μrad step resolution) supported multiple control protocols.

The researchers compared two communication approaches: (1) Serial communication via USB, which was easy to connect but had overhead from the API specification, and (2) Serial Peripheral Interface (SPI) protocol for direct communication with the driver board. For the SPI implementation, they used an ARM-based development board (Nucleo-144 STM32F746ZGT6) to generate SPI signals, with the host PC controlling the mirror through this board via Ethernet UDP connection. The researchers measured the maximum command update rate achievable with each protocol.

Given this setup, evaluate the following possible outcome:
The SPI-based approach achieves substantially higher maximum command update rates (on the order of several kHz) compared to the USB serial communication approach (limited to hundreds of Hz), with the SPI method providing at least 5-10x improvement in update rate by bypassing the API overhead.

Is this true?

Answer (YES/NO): NO